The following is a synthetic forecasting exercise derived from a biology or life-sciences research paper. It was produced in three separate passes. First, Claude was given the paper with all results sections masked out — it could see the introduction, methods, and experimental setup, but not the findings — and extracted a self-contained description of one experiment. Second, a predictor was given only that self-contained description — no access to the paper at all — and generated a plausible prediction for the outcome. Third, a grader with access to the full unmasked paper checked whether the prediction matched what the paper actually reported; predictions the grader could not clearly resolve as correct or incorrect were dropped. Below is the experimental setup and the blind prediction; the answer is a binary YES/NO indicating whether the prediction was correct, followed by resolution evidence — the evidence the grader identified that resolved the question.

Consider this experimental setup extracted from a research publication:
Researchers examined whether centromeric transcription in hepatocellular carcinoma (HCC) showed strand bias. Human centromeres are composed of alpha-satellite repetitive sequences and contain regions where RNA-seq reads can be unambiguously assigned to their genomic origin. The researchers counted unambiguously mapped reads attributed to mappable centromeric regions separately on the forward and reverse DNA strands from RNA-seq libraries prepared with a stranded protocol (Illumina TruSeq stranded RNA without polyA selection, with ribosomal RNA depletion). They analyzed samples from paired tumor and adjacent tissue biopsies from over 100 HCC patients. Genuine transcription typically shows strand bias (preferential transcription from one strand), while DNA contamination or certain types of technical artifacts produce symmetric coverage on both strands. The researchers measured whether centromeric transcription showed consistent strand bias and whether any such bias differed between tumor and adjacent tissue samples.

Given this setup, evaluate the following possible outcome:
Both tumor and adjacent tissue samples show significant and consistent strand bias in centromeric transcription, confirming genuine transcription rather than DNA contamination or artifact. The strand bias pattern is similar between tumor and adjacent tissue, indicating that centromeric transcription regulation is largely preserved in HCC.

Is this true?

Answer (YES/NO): NO